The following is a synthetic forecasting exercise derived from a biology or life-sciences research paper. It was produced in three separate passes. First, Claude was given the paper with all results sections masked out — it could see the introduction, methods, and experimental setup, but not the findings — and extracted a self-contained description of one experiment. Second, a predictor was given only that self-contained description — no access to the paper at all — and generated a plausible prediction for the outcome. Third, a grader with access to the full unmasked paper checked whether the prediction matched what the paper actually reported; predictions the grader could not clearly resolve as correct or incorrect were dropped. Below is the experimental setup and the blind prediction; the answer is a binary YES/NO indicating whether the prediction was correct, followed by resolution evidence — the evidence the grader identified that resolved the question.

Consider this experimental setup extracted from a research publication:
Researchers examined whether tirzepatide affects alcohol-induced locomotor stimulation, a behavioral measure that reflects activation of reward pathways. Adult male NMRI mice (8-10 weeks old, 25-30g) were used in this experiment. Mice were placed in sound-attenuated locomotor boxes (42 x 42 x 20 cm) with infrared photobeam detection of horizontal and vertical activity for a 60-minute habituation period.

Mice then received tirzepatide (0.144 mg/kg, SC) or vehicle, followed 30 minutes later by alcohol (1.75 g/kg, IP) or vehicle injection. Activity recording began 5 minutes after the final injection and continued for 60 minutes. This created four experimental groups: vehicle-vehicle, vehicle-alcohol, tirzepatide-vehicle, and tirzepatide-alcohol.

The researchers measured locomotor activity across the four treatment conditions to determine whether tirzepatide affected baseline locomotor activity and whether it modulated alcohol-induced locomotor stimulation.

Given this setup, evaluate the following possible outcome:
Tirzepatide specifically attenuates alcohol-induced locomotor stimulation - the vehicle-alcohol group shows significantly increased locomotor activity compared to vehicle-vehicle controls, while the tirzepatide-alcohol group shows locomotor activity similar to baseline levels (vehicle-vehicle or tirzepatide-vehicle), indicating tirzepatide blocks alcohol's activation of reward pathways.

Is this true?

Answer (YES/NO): YES